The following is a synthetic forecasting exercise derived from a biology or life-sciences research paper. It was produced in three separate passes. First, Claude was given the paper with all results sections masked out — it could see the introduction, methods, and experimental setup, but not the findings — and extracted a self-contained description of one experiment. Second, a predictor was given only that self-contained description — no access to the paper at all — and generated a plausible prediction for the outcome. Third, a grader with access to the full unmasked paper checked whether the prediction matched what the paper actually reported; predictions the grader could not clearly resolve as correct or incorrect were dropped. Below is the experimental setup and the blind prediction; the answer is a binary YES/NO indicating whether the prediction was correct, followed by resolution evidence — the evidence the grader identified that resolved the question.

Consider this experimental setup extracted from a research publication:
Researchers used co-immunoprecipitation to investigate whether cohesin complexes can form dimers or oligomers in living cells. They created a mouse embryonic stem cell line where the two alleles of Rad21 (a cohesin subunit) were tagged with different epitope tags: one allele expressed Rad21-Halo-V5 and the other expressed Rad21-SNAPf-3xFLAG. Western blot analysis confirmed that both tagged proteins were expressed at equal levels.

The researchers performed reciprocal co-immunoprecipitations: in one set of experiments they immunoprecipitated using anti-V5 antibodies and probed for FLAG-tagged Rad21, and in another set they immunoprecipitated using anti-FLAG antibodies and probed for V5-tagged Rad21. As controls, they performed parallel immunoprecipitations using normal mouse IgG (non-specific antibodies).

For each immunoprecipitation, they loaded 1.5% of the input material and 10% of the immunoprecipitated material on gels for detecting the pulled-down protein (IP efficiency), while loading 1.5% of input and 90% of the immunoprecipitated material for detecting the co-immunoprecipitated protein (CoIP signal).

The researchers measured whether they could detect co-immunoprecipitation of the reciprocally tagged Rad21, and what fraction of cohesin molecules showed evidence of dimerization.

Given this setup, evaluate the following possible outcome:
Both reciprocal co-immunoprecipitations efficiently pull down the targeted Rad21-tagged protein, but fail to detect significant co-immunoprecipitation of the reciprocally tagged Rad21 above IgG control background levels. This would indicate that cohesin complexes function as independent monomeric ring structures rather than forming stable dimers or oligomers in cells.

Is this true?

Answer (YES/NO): NO